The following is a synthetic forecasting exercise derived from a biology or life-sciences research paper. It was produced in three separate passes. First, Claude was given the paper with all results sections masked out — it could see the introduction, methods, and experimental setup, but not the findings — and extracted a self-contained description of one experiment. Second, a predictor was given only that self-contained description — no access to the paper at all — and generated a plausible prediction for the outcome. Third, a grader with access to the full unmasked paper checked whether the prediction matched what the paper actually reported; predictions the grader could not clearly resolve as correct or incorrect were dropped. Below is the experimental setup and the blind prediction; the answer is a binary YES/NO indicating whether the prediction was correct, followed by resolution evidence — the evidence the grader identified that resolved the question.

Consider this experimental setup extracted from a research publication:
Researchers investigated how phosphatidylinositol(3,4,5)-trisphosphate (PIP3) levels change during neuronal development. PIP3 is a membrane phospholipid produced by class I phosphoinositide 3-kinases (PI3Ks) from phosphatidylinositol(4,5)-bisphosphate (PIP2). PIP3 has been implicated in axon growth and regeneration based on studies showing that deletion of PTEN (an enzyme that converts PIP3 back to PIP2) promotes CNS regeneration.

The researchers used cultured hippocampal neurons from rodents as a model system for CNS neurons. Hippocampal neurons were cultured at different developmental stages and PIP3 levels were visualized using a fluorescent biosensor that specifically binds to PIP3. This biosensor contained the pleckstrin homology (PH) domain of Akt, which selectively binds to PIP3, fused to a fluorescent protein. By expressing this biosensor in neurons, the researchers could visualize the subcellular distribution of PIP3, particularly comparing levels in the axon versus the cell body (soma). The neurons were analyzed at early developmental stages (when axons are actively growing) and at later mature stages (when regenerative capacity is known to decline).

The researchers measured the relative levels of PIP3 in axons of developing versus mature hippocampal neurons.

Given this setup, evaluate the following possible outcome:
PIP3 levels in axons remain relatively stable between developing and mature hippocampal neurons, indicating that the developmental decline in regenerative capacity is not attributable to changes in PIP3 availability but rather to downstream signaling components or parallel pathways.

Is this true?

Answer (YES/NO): NO